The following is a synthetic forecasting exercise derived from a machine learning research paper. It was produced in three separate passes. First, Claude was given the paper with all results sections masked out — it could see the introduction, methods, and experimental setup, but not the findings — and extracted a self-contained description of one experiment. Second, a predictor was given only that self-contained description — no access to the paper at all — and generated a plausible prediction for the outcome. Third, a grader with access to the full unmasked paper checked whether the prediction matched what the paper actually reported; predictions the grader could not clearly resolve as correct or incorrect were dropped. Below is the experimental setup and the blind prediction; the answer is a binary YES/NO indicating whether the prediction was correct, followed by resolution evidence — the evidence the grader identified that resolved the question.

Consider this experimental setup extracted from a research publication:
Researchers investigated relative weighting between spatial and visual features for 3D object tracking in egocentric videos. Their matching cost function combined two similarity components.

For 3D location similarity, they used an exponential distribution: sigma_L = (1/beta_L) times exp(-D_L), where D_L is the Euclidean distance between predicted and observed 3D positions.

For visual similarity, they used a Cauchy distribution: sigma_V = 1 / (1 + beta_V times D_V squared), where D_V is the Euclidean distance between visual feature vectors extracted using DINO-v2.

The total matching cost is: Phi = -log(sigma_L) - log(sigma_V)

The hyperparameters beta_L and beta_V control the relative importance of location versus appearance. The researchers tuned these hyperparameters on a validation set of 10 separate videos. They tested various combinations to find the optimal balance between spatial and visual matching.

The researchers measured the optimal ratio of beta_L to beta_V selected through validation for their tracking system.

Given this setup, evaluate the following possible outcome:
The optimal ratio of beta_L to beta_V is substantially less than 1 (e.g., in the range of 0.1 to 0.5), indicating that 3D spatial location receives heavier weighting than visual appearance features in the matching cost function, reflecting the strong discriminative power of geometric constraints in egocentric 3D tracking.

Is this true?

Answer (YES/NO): NO